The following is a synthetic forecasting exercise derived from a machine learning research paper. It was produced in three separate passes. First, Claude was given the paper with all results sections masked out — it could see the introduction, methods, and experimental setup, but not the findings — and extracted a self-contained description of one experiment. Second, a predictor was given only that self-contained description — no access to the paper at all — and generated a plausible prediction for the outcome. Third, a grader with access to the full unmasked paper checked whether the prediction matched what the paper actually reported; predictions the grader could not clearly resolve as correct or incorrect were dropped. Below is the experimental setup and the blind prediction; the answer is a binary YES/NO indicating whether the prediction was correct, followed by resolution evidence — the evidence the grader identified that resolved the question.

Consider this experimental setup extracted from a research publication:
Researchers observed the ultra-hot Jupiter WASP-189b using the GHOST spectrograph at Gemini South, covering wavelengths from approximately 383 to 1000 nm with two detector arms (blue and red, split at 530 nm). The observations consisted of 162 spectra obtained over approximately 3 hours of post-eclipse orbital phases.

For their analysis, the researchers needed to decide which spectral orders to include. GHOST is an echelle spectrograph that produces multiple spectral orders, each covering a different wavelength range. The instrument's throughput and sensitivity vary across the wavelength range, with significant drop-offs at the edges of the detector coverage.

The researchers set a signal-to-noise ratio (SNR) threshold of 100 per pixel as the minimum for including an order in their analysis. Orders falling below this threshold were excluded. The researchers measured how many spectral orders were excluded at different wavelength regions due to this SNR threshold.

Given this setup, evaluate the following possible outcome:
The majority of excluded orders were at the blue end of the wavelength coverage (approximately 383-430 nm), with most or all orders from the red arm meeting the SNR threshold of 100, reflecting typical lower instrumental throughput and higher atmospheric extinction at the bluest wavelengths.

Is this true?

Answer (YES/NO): YES